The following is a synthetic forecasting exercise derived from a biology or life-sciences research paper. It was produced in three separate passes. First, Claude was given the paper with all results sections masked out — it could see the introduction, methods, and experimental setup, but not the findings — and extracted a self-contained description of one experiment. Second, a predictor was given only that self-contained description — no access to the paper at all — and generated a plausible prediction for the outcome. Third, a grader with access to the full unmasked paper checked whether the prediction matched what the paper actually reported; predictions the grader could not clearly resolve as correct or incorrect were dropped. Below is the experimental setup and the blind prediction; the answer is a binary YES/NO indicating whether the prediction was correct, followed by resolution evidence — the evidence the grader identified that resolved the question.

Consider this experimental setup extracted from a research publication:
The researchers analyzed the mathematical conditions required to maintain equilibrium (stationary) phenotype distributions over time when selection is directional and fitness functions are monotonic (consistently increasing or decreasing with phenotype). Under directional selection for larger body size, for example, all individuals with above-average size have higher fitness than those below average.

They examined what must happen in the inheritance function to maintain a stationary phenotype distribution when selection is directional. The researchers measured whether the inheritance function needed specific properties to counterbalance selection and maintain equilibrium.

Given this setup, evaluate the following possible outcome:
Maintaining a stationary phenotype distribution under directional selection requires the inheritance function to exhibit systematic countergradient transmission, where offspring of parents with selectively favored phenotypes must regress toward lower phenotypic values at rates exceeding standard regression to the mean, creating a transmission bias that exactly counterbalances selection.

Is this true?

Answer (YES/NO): YES